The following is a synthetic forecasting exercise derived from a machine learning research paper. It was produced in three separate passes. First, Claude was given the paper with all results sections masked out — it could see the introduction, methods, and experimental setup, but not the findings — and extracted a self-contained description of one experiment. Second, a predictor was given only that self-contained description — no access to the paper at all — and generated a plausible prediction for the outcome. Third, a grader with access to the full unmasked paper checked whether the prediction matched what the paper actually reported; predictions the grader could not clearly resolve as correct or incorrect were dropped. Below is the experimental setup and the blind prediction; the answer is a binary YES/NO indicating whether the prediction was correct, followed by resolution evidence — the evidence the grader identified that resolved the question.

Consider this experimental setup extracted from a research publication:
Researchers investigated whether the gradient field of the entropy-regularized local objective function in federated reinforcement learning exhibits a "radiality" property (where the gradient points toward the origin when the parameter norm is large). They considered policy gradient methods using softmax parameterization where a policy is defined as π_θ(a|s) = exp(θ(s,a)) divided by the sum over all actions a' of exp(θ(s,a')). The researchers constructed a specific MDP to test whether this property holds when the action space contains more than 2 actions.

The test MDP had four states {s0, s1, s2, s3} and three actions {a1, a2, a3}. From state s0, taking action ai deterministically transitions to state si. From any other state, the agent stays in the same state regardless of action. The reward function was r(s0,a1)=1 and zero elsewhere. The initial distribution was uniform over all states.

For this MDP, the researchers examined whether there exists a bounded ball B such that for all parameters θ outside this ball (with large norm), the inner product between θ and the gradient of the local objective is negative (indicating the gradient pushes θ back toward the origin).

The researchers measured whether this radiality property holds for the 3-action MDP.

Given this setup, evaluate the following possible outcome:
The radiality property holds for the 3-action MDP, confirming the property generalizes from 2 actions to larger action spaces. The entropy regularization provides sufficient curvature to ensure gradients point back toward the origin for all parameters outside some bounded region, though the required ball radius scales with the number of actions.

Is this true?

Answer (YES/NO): NO